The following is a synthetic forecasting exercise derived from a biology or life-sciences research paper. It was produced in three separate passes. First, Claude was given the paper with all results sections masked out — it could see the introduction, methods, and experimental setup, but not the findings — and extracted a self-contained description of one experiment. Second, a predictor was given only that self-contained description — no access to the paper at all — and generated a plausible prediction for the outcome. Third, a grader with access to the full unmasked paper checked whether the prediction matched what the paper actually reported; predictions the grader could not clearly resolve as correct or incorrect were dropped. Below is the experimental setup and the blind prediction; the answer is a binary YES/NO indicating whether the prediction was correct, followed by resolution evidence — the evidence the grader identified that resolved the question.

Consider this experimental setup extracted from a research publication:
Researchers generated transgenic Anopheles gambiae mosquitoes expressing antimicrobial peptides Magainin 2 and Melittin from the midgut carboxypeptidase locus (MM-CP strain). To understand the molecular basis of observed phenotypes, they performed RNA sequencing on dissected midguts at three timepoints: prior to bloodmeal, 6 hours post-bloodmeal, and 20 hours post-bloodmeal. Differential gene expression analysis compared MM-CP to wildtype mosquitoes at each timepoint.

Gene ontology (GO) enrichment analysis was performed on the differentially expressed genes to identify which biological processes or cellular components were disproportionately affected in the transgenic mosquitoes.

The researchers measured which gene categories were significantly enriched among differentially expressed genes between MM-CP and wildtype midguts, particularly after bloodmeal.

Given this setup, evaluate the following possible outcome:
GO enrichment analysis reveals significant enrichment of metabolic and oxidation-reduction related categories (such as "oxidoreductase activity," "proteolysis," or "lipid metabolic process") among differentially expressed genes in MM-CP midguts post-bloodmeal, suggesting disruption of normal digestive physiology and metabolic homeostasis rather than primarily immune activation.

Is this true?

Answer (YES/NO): NO